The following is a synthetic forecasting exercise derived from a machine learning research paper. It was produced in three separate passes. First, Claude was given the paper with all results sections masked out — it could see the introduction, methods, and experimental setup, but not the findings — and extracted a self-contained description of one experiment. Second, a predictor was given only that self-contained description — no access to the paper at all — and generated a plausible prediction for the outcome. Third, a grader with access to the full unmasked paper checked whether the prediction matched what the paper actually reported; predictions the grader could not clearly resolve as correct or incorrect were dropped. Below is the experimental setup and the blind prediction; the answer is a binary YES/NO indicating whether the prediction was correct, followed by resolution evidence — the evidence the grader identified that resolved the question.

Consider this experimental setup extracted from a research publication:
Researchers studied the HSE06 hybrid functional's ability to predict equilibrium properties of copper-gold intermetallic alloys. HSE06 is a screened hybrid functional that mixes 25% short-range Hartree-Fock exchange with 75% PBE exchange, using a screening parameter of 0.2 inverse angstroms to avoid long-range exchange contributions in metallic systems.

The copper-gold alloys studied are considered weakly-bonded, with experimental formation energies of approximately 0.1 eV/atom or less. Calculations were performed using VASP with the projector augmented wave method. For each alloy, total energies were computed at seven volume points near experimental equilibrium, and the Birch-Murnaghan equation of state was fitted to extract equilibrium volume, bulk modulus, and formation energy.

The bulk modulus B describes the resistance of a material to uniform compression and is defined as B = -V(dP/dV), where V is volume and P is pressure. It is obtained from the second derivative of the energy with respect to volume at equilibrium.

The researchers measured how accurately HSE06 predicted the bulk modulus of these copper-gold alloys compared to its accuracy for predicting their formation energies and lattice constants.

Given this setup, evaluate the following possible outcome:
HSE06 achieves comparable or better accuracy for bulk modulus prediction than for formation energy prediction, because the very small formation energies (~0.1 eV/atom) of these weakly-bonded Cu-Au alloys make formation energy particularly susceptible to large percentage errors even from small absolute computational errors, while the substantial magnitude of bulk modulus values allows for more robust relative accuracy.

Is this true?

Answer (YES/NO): NO